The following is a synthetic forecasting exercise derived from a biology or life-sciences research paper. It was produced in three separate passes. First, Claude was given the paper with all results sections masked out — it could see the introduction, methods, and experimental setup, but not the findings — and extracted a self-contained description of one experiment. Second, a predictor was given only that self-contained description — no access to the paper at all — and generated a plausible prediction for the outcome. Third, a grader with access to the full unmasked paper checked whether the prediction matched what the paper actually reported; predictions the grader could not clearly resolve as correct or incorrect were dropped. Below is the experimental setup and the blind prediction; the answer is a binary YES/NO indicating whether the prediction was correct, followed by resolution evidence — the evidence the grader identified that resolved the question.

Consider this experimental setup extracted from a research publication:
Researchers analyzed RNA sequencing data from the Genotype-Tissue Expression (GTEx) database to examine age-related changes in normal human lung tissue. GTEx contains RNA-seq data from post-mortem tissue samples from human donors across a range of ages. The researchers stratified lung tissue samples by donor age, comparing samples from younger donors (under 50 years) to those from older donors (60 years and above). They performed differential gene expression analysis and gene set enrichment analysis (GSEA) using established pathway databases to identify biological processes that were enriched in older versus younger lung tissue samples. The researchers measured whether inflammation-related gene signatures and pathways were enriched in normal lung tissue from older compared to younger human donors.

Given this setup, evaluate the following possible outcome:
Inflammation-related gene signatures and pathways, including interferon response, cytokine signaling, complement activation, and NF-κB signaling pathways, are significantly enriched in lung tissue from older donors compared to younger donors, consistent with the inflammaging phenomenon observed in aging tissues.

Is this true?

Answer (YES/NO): YES